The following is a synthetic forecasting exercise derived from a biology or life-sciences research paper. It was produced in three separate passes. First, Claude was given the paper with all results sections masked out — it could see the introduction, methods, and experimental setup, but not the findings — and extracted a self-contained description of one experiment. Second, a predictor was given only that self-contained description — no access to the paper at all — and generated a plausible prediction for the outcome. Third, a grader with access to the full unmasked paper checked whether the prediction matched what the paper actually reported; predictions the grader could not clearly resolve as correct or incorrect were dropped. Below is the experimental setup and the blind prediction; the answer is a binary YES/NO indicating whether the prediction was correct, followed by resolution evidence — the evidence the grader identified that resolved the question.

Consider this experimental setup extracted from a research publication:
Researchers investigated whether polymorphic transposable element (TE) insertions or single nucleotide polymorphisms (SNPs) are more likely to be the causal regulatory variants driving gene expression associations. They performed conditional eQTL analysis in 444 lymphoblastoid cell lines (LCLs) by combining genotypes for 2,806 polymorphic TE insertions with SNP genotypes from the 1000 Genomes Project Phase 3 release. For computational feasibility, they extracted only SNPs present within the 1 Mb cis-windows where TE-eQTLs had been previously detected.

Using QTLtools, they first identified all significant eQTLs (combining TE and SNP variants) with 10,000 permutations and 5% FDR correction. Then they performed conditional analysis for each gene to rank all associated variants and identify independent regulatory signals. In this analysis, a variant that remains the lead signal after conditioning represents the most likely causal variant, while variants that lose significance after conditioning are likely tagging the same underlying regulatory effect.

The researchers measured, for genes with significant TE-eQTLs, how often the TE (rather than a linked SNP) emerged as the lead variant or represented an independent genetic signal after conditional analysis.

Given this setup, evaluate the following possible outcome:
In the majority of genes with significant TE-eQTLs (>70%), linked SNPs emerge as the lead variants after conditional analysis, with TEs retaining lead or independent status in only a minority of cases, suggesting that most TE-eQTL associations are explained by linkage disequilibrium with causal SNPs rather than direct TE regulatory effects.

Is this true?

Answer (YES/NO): YES